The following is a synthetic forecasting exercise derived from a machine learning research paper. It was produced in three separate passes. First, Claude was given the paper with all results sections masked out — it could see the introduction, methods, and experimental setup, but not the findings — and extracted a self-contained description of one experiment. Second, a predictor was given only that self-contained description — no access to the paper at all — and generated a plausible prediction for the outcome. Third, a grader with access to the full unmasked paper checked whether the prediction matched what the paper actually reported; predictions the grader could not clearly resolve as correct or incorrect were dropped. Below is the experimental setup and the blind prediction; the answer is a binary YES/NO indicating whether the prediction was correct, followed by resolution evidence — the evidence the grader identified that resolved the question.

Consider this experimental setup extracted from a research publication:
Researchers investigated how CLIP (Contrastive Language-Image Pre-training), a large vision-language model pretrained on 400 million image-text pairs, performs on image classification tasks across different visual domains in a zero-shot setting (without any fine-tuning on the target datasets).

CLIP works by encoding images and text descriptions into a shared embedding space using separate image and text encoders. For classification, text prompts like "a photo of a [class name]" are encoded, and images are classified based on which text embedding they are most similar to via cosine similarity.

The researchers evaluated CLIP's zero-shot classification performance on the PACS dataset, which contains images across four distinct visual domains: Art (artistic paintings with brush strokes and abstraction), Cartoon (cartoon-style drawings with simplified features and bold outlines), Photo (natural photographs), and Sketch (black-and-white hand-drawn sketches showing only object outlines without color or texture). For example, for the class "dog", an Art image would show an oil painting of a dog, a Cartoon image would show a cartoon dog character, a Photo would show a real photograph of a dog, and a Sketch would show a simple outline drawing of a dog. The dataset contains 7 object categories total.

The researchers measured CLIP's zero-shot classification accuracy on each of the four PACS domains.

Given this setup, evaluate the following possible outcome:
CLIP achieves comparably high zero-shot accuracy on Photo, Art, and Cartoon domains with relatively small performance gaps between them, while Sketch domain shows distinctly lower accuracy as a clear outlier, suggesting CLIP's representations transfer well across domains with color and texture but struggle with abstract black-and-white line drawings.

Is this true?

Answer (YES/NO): YES